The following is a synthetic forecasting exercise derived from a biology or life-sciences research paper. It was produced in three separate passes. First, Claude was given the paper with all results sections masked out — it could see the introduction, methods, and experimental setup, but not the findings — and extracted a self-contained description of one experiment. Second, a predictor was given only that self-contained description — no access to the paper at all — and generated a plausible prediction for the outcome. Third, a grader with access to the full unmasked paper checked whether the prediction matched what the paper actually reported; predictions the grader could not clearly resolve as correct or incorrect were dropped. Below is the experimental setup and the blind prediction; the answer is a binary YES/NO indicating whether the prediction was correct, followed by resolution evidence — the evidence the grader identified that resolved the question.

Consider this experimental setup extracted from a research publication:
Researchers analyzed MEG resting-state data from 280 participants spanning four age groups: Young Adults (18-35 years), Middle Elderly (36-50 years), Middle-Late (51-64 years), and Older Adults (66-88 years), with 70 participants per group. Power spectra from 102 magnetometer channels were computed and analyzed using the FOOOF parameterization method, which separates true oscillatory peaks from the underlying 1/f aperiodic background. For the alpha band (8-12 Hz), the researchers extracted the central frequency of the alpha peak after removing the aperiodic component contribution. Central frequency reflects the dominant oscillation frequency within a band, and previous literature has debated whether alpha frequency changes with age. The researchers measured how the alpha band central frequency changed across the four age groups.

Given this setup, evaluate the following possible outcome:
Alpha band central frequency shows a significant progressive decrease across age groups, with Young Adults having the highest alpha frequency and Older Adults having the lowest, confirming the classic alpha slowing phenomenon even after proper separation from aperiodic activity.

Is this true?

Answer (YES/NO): YES